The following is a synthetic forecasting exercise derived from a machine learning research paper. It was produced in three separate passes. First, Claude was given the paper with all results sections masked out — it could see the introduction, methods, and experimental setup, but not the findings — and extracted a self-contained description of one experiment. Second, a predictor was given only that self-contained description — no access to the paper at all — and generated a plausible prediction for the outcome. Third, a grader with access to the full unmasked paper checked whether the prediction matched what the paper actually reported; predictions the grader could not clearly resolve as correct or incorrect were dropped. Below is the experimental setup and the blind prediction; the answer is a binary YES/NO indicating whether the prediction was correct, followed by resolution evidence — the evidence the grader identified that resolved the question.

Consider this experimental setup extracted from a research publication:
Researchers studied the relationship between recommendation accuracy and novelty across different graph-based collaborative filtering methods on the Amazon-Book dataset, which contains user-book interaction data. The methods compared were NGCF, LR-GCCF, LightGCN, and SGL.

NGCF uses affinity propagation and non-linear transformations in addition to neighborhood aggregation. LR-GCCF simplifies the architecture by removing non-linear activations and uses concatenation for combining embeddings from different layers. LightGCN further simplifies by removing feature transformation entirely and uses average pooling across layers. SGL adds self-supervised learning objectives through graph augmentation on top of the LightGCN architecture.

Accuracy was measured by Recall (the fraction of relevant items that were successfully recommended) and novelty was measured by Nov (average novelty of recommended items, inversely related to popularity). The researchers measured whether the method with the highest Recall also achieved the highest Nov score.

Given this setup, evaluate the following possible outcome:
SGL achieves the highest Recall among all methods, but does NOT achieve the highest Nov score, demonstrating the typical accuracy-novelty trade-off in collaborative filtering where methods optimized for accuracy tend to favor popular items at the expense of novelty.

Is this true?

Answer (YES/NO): YES